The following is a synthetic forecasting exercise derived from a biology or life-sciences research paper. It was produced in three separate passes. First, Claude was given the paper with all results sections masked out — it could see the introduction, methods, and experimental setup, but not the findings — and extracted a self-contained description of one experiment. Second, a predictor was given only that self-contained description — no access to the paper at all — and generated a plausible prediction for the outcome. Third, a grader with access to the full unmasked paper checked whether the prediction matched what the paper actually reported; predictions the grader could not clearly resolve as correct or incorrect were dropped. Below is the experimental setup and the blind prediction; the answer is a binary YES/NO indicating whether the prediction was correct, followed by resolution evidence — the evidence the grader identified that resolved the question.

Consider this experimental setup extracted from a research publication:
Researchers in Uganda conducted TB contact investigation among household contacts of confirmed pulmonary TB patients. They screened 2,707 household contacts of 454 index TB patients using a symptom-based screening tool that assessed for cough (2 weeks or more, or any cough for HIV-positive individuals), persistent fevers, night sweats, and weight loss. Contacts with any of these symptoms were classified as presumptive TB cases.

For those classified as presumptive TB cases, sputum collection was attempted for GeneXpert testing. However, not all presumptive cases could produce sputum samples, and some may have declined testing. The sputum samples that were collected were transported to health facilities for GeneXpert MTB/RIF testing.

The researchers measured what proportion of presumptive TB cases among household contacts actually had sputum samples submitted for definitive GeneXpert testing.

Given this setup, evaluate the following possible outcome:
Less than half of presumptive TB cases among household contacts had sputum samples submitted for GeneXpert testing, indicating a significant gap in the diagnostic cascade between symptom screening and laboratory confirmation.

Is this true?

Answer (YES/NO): NO